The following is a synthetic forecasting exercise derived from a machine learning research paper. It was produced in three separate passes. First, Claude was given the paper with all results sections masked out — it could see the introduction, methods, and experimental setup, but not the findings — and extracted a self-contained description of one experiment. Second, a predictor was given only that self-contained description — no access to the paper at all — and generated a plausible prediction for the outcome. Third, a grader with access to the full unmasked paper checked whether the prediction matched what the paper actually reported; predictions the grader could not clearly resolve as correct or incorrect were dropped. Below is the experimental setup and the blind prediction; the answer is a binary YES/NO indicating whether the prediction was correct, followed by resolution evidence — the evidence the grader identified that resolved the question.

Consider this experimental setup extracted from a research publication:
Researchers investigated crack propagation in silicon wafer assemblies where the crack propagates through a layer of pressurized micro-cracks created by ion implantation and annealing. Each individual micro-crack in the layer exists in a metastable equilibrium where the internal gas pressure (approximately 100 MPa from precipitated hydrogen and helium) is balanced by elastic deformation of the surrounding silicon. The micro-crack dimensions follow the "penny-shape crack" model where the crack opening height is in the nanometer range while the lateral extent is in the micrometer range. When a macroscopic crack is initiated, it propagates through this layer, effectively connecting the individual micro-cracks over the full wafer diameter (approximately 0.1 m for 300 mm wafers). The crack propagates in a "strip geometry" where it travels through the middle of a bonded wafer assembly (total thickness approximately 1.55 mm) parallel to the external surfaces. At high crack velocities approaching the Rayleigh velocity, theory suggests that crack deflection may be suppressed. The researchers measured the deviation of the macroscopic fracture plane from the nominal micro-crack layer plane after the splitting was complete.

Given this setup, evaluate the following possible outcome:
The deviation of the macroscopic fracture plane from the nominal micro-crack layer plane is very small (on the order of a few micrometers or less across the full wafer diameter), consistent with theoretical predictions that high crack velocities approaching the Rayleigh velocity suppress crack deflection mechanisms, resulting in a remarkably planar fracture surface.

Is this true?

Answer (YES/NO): NO